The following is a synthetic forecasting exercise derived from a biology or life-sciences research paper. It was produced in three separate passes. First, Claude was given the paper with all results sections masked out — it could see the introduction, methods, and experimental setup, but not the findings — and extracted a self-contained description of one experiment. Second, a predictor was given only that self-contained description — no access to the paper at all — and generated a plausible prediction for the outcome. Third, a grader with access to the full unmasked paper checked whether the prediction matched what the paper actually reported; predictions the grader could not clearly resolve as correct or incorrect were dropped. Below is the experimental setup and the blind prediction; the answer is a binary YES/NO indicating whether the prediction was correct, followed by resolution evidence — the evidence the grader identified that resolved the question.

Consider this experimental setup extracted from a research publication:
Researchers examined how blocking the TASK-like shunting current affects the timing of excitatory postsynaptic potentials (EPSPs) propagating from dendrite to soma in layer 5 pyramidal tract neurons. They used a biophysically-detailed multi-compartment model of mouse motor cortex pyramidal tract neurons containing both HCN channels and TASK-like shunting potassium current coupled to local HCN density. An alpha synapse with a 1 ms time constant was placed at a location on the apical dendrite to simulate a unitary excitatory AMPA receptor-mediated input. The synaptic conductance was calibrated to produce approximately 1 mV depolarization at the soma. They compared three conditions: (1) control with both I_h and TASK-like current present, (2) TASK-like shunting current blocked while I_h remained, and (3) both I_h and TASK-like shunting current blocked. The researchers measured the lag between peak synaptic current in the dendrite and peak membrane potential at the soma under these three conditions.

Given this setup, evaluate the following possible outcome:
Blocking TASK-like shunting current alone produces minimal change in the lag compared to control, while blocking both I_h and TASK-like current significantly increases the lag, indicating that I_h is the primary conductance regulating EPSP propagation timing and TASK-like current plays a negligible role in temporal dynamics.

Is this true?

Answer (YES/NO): NO